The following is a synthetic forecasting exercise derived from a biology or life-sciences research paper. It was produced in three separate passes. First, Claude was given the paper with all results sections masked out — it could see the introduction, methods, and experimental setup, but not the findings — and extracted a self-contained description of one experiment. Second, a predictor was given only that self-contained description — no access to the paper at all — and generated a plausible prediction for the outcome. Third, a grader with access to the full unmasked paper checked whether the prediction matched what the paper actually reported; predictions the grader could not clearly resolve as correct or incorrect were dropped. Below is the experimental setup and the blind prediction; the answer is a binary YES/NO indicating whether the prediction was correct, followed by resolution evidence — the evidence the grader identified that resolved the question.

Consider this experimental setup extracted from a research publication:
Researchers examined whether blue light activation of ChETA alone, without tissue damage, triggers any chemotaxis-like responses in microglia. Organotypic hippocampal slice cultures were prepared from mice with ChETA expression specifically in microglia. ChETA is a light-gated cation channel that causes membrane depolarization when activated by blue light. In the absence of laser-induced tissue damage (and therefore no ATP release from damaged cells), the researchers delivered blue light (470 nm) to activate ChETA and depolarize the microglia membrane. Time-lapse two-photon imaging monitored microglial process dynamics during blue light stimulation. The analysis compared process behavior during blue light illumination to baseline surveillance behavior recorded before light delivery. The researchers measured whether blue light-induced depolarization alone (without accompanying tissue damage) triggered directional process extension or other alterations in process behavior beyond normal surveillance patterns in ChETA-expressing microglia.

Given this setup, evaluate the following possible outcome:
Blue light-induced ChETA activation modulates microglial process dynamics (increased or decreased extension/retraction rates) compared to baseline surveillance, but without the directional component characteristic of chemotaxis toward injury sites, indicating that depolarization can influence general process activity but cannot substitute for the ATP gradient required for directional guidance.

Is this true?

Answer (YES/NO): NO